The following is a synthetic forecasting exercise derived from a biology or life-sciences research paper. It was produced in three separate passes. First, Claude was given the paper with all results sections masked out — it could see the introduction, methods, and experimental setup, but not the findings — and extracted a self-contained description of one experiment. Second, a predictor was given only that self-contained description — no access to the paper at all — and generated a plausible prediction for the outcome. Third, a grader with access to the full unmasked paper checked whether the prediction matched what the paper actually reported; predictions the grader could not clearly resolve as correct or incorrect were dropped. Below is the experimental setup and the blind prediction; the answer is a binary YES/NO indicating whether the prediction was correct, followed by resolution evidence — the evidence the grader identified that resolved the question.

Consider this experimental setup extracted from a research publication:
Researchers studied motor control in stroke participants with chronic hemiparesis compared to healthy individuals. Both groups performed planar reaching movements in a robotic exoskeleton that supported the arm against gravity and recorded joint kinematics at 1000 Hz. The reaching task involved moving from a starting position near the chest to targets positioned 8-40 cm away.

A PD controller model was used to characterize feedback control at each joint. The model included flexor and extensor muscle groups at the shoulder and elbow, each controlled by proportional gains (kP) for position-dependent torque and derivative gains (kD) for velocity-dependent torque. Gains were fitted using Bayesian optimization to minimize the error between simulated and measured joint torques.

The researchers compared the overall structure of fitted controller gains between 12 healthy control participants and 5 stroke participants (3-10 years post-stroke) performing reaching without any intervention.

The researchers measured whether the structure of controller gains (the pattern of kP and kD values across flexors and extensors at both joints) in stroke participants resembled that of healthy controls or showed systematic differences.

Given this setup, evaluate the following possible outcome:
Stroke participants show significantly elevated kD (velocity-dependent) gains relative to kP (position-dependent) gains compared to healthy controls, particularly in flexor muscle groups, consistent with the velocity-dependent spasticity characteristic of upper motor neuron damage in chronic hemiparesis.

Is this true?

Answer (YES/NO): YES